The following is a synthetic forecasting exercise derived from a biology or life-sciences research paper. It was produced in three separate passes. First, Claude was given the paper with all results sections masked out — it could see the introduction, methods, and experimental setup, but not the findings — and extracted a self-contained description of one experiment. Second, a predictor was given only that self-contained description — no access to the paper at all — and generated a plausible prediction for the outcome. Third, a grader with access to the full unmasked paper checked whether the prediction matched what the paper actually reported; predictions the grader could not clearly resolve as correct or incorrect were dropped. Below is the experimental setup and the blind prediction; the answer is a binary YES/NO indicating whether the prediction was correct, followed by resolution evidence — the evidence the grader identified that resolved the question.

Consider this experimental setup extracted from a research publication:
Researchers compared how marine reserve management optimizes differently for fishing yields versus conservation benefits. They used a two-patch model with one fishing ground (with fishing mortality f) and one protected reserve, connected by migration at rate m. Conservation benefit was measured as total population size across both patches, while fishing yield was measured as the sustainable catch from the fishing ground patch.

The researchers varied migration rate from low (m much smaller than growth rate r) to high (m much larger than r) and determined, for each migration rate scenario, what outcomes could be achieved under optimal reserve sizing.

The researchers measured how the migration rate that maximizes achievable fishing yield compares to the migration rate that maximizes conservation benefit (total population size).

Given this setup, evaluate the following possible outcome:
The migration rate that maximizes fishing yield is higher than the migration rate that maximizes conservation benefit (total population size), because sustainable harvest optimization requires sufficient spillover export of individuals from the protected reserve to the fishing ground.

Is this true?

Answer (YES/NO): YES